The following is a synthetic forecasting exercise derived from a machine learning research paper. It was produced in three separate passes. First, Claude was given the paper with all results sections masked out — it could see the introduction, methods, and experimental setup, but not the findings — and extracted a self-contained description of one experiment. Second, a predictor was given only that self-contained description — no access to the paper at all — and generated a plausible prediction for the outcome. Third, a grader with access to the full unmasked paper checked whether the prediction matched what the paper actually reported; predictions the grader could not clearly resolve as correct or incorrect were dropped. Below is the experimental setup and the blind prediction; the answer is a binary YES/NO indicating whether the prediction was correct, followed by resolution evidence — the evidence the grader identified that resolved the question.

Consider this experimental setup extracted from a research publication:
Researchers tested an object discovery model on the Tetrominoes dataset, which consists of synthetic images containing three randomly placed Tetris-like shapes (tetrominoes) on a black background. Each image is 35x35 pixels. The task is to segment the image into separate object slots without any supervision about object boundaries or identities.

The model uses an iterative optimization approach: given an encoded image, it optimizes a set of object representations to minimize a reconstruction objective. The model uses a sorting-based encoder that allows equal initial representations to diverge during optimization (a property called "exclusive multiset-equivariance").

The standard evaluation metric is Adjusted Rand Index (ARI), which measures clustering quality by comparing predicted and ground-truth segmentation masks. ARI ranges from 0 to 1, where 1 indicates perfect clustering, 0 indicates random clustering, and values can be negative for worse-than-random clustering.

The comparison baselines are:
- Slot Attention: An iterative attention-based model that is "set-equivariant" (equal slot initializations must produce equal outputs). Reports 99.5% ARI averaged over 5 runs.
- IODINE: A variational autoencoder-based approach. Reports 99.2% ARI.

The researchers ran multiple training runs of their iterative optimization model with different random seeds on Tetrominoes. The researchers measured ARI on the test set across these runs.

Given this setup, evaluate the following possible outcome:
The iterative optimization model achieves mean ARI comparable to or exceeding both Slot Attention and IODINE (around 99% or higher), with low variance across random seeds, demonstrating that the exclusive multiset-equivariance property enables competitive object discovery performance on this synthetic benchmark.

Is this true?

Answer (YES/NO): NO